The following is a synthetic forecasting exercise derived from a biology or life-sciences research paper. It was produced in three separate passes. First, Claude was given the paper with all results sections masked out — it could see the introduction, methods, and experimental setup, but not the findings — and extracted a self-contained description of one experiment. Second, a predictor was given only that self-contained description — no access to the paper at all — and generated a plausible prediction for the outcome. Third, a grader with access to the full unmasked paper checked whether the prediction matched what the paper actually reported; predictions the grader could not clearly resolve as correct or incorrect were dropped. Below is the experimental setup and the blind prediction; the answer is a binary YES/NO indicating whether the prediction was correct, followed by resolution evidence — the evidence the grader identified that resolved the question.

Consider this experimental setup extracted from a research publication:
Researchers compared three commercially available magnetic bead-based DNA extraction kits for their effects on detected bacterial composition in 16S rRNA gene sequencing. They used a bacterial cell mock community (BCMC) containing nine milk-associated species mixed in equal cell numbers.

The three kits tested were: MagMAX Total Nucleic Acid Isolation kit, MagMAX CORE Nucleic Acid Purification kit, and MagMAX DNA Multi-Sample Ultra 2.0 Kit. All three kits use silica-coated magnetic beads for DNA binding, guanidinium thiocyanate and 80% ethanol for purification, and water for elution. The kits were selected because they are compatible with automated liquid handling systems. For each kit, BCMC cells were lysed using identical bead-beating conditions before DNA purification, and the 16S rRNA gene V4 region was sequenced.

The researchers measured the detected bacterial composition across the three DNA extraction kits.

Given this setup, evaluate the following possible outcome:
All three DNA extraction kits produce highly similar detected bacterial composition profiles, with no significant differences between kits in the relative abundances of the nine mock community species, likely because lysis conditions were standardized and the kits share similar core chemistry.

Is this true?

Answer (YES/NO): NO